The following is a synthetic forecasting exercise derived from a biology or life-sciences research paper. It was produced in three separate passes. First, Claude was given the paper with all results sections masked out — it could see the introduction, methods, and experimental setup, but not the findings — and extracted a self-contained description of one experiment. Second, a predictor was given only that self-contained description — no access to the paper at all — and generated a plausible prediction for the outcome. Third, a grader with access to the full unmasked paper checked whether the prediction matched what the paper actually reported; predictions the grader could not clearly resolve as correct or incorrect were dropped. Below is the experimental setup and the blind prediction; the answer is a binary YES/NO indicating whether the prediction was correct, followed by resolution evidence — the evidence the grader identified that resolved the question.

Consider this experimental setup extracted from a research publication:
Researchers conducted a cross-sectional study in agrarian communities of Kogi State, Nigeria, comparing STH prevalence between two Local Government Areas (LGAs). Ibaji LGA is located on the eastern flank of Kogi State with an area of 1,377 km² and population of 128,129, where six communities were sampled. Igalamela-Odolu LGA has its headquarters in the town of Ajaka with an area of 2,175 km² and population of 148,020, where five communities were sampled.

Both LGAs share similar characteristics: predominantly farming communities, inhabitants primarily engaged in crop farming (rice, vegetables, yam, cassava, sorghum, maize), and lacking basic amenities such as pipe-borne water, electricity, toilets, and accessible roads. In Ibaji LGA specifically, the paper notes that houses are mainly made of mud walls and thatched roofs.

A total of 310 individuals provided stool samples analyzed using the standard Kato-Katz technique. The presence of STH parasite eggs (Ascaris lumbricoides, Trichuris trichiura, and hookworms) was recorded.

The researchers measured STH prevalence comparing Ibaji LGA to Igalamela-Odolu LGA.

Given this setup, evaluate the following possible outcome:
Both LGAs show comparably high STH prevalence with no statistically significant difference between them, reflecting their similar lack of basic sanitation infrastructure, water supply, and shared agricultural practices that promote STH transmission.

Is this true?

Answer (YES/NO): YES